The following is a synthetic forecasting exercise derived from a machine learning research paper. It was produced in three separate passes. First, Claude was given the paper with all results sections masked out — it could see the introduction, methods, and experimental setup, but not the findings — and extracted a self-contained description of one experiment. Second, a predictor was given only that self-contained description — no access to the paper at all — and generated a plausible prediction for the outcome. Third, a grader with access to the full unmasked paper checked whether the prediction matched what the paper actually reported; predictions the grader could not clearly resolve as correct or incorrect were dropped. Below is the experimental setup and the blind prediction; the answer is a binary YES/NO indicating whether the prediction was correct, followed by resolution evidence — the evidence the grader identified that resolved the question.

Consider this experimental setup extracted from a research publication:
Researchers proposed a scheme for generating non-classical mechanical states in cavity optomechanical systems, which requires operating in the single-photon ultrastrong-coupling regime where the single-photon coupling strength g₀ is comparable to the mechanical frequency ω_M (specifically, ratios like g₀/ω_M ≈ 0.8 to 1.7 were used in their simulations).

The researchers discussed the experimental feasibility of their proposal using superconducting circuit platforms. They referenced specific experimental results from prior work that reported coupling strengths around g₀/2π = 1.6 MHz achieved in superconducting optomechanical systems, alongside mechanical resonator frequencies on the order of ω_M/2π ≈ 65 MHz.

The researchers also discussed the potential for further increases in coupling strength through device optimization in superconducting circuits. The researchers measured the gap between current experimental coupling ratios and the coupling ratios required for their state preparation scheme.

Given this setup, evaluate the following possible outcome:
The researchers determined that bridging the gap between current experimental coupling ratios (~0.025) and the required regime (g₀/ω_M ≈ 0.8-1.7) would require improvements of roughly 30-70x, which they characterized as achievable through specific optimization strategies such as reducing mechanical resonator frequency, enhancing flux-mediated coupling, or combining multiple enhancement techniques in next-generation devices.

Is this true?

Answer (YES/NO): NO